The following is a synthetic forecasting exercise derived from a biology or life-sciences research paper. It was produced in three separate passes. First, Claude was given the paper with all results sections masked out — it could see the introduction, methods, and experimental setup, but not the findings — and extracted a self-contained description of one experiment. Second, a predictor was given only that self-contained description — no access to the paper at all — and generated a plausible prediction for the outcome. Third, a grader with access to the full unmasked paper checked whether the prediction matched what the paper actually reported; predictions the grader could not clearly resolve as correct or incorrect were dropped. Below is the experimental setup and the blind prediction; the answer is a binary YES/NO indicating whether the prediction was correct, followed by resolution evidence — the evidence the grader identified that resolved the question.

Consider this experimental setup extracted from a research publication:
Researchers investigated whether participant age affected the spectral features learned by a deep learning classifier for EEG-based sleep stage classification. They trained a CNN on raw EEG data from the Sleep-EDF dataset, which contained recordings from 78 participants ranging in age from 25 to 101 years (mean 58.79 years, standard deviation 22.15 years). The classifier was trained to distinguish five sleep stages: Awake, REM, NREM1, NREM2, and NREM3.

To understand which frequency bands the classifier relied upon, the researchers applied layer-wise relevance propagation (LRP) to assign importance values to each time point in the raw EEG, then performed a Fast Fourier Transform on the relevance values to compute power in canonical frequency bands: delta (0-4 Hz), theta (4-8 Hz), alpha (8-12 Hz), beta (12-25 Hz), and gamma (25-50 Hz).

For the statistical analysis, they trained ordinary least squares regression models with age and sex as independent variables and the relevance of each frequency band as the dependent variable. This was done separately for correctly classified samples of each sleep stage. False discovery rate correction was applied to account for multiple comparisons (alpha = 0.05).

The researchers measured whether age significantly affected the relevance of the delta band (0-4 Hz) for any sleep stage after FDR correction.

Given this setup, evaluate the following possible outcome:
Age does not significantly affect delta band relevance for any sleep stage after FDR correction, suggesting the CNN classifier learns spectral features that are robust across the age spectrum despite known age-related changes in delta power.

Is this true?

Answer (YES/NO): NO